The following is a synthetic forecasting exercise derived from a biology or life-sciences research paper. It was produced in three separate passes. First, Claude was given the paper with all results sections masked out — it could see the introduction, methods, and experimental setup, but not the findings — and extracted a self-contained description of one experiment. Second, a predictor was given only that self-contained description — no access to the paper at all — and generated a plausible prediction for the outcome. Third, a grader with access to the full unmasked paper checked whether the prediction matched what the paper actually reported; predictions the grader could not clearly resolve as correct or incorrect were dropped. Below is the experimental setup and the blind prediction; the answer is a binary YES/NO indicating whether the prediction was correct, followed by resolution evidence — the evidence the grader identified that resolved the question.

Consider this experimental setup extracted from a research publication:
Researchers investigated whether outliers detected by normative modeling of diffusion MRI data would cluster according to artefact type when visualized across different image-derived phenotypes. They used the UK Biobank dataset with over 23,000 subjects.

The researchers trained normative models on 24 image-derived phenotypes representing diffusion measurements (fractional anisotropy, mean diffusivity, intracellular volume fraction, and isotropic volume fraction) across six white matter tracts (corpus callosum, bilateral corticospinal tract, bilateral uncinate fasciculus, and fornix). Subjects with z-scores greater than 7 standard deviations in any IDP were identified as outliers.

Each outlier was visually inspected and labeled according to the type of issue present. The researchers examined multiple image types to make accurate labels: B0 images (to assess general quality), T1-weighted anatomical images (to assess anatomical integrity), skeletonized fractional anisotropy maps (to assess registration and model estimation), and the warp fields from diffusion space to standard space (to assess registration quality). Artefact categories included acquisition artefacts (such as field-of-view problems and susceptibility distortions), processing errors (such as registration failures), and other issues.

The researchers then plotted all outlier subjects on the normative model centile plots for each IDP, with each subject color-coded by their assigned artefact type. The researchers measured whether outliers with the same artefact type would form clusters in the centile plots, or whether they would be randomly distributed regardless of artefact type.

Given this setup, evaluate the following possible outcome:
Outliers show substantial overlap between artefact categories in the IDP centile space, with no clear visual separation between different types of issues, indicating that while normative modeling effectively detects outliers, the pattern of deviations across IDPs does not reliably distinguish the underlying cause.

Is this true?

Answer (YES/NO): NO